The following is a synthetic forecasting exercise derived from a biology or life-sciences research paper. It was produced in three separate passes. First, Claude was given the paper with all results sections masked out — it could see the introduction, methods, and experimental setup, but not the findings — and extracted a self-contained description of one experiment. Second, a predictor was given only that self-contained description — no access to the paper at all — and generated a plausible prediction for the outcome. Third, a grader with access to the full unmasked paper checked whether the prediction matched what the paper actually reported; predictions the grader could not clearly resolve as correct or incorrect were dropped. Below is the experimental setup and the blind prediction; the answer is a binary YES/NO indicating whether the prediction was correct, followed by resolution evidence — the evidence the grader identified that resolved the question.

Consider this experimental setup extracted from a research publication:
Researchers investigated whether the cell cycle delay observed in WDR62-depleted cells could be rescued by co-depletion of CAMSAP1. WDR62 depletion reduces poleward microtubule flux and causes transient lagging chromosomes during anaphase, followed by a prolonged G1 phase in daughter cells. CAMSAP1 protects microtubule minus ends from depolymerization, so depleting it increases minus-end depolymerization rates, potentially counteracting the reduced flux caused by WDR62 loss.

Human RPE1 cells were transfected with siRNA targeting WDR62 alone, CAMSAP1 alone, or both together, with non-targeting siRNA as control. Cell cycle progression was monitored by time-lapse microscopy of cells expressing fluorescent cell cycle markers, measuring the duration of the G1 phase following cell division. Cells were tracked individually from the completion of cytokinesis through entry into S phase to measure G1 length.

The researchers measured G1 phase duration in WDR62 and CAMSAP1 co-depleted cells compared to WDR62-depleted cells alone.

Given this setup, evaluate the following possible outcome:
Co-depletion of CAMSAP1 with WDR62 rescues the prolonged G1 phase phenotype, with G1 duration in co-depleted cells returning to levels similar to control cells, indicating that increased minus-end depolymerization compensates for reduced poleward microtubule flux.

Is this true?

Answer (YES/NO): YES